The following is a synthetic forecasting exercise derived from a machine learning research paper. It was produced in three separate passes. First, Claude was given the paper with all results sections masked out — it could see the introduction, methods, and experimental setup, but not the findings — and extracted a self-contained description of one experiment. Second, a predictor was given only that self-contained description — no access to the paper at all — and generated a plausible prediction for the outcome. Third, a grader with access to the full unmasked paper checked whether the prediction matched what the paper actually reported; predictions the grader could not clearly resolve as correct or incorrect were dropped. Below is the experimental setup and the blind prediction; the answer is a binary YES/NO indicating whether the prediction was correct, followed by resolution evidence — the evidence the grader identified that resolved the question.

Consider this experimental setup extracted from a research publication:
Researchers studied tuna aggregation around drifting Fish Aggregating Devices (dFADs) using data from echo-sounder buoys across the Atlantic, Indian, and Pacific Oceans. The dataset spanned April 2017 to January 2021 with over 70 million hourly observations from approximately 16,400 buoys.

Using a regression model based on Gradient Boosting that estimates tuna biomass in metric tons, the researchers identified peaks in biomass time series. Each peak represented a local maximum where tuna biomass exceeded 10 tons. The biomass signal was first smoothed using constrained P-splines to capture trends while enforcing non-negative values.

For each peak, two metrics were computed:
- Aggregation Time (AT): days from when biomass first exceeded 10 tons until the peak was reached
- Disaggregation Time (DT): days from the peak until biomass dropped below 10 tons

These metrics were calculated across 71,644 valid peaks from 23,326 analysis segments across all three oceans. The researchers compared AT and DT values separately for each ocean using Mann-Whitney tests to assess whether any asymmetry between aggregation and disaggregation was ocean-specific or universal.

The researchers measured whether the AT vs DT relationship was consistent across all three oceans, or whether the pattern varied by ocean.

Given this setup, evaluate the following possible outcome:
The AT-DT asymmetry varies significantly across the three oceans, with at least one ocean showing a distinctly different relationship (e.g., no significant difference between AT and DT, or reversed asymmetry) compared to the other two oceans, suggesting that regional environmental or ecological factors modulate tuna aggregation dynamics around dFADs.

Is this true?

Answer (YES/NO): NO